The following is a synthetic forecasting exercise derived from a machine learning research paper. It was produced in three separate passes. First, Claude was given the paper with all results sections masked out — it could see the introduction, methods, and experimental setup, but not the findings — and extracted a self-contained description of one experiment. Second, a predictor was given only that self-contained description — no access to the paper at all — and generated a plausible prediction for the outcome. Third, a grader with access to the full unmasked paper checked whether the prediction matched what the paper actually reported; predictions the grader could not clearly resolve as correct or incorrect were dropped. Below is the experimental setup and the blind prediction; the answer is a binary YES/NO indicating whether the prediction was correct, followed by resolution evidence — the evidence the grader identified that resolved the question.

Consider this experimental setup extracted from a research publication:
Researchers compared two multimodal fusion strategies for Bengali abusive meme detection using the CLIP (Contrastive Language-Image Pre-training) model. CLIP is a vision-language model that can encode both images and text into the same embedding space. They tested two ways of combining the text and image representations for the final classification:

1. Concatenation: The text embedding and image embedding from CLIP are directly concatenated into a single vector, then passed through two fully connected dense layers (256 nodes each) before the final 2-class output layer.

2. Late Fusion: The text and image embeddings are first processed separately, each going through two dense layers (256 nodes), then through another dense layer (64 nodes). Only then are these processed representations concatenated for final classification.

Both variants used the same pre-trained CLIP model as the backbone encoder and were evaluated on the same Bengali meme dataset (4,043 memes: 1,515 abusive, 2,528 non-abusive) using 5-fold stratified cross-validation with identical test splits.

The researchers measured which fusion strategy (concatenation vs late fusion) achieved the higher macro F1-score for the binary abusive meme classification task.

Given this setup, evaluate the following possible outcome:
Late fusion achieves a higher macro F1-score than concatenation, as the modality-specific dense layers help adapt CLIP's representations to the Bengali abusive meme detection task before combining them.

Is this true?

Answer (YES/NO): YES